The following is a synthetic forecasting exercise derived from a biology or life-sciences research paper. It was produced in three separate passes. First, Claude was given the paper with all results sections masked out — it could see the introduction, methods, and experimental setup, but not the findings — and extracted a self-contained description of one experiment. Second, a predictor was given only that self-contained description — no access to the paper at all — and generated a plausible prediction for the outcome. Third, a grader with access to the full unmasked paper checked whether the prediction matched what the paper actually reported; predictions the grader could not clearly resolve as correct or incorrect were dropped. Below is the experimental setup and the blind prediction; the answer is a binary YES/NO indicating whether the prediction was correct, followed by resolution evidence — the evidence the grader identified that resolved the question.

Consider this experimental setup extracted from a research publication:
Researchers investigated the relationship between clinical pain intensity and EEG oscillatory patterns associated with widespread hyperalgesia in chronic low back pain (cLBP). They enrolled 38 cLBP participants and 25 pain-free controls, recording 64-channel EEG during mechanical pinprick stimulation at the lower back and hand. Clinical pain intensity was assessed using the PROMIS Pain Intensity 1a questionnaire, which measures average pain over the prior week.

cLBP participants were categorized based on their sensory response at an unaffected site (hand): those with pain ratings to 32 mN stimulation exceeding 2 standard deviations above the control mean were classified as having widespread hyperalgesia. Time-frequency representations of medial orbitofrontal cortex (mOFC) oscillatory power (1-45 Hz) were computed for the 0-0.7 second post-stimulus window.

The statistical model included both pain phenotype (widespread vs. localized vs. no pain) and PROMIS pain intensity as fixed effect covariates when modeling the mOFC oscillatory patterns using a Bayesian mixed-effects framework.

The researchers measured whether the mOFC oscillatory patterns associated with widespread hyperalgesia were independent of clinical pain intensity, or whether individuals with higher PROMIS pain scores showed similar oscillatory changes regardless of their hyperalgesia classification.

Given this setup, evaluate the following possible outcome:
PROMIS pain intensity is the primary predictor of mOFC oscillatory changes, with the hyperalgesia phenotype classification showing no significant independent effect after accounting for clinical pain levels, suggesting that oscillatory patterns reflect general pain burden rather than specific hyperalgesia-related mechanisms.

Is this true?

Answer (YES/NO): NO